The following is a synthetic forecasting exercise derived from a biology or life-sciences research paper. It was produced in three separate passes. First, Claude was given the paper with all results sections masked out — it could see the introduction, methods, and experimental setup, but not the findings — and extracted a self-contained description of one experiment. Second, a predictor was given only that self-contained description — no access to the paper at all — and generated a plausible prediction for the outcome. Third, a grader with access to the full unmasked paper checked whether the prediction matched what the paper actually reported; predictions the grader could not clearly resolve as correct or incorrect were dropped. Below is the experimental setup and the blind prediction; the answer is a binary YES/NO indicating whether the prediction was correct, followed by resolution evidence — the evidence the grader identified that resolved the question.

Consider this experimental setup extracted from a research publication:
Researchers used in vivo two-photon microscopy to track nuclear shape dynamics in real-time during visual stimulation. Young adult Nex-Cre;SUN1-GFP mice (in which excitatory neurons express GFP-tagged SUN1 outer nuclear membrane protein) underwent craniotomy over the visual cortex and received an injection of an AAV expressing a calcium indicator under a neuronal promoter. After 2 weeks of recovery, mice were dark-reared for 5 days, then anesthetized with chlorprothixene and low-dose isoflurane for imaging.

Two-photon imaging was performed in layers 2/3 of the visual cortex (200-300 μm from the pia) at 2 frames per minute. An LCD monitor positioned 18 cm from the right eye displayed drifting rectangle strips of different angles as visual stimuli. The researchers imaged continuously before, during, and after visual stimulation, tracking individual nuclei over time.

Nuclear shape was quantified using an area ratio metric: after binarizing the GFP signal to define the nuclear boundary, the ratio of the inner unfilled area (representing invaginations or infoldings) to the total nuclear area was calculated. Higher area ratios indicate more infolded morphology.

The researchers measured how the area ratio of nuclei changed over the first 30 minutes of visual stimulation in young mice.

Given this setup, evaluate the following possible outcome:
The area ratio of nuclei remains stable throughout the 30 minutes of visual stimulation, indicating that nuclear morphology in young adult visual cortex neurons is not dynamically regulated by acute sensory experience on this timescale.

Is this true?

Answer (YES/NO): NO